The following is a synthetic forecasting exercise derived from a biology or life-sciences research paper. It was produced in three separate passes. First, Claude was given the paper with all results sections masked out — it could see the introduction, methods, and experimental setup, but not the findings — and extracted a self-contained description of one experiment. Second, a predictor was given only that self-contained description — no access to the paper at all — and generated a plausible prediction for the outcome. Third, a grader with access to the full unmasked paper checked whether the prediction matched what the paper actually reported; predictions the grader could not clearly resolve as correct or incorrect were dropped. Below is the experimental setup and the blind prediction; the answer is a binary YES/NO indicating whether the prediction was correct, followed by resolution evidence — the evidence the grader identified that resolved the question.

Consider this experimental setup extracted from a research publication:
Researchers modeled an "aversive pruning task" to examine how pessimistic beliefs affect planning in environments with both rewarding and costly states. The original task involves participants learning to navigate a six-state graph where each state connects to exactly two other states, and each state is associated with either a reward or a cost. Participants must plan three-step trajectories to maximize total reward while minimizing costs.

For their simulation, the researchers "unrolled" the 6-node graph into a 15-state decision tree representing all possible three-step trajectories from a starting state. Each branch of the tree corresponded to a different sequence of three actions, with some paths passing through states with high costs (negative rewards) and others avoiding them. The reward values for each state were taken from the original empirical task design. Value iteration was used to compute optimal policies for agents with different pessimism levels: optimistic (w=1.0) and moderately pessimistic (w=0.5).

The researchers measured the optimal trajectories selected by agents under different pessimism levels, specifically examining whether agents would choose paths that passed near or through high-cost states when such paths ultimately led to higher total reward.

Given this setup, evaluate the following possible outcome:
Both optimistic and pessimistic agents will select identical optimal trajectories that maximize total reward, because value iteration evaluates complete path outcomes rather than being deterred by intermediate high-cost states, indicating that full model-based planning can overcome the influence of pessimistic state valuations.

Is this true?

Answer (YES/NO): NO